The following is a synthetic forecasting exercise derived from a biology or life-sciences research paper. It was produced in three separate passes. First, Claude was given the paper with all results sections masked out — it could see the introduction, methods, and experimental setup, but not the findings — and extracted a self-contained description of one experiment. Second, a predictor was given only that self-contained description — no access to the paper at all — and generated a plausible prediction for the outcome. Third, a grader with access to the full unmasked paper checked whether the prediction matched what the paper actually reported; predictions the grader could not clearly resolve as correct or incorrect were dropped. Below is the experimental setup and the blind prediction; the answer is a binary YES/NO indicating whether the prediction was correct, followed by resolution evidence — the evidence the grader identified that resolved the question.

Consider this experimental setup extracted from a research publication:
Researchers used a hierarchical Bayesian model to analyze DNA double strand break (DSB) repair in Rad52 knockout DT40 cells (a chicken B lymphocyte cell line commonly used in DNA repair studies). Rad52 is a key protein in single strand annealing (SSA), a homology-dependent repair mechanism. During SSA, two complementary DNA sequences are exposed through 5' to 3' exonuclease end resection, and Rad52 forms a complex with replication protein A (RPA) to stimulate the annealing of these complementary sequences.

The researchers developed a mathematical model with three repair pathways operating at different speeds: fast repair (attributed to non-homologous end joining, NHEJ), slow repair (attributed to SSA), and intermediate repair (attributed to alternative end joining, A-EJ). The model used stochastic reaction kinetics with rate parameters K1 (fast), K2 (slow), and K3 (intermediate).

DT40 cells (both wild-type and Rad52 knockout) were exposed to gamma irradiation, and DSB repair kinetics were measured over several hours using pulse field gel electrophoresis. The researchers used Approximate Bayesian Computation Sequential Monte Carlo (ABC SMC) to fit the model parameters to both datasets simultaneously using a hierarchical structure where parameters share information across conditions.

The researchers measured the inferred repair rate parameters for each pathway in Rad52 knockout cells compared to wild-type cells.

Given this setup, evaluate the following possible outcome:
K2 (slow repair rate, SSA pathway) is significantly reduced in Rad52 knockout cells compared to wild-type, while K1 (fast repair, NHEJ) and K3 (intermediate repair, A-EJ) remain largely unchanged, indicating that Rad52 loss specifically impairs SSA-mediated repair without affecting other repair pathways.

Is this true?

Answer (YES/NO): NO